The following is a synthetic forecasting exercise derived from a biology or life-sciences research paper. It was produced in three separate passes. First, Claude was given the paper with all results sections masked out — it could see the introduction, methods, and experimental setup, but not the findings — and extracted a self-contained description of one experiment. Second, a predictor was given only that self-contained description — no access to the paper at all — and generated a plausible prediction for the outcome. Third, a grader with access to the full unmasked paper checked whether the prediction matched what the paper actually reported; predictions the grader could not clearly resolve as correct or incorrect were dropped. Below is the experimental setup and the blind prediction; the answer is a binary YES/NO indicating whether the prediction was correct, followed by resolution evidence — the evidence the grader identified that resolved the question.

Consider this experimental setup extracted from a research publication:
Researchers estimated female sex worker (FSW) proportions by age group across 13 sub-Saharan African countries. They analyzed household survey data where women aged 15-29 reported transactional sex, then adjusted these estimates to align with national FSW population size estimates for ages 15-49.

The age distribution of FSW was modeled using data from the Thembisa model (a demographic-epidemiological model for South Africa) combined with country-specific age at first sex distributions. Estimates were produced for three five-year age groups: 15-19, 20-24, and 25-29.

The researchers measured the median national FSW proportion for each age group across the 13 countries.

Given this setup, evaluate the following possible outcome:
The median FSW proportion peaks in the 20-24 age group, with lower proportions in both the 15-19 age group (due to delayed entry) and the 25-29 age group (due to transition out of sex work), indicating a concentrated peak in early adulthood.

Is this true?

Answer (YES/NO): NO